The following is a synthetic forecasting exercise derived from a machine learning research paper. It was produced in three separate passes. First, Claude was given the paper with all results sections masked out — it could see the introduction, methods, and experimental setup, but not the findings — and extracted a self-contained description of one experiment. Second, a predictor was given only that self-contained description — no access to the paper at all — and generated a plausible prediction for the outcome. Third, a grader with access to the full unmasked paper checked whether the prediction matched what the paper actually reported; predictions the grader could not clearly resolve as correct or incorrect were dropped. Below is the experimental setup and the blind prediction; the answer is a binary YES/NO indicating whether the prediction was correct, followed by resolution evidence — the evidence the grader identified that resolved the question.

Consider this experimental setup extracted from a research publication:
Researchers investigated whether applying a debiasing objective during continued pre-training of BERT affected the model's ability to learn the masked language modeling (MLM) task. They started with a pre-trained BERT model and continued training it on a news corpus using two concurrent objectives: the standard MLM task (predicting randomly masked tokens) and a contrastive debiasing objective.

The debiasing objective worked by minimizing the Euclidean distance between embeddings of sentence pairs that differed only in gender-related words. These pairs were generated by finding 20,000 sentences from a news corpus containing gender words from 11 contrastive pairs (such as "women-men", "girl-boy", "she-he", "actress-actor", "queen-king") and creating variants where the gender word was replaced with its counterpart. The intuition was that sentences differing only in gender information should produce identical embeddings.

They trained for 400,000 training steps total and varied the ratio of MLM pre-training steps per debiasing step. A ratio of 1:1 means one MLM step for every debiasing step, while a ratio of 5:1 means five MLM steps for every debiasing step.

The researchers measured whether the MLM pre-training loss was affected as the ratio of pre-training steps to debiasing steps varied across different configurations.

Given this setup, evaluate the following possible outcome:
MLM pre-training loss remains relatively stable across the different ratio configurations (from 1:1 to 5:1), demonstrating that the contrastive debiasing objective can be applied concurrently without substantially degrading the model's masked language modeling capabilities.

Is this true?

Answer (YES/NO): YES